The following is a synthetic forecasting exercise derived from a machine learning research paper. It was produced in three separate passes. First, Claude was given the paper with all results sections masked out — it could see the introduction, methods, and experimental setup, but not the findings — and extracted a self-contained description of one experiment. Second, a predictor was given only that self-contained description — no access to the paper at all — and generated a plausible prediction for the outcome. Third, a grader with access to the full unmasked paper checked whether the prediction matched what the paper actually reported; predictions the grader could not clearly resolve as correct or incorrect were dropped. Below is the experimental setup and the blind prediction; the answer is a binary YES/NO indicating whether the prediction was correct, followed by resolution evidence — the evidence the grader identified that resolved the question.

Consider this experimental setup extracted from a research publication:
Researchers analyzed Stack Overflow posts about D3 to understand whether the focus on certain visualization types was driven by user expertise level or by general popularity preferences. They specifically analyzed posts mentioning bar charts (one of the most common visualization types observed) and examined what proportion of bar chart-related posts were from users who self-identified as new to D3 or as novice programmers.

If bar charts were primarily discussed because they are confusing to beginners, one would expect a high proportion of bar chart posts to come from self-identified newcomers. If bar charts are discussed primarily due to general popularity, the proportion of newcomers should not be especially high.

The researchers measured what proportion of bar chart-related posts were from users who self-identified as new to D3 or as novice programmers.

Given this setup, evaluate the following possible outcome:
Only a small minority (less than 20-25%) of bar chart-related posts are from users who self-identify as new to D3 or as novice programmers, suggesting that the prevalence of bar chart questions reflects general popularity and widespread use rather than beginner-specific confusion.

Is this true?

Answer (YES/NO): YES